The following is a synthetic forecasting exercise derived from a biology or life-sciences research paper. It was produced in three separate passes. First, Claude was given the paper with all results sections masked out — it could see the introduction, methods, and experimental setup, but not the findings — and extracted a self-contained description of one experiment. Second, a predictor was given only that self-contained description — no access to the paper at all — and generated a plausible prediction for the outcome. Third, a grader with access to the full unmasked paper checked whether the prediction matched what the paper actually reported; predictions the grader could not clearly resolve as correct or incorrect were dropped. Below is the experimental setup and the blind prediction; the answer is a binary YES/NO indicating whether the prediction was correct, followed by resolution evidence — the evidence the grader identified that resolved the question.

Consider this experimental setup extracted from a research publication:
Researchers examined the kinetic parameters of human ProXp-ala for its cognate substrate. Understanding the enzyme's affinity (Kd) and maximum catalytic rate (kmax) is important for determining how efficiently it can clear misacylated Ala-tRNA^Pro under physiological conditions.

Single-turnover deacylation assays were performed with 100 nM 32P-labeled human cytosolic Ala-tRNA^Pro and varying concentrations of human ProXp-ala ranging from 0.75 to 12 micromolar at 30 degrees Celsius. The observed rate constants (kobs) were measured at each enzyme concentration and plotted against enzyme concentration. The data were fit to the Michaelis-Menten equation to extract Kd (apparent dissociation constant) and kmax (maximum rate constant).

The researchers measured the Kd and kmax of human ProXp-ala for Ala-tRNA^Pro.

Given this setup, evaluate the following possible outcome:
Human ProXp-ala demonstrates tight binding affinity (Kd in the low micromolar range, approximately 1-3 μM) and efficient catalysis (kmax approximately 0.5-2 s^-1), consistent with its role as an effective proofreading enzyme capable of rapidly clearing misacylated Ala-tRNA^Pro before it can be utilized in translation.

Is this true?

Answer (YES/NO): NO